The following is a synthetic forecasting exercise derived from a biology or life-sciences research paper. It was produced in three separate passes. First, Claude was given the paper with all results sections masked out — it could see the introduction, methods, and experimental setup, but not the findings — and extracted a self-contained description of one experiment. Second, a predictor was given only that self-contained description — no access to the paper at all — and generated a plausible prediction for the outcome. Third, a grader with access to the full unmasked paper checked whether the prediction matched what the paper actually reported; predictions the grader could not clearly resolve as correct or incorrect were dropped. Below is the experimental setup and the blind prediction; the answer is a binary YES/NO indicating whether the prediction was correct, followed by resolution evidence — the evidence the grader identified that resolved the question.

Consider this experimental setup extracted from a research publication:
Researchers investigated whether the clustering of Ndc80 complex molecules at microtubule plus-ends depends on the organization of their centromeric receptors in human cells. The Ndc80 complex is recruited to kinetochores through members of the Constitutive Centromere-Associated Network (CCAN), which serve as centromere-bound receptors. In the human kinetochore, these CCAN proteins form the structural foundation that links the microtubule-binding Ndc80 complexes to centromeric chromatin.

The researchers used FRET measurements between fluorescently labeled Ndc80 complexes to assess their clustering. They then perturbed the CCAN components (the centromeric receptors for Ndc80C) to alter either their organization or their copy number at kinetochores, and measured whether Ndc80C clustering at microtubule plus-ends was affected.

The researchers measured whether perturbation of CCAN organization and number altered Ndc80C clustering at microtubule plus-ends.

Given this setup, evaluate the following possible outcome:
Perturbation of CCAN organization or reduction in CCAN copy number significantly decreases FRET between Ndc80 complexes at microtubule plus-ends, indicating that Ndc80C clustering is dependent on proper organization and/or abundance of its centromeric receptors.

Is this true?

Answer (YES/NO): NO